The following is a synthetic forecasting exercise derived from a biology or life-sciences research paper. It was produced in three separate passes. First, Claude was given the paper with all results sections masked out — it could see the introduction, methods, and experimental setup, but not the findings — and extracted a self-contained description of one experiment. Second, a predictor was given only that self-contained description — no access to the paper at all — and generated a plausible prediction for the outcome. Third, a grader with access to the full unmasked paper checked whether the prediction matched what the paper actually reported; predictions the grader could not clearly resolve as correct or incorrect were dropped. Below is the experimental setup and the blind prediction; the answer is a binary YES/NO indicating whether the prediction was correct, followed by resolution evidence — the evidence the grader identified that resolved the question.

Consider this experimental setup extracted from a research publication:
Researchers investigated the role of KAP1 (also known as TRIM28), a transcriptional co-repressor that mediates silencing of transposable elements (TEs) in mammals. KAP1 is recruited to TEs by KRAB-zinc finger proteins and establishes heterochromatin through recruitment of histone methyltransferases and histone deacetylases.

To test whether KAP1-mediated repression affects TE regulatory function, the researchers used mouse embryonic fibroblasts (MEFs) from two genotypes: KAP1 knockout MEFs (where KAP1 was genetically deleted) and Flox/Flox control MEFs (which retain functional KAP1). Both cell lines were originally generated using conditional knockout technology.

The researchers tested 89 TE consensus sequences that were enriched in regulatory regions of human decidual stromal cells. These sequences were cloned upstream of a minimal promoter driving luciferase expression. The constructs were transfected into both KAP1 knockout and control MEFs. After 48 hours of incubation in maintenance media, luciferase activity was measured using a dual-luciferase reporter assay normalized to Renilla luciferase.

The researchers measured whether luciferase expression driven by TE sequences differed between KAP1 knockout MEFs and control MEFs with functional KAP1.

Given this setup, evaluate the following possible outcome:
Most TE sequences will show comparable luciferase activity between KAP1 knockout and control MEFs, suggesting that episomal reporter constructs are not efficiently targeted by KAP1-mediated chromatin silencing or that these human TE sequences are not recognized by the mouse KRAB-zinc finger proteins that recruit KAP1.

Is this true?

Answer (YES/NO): YES